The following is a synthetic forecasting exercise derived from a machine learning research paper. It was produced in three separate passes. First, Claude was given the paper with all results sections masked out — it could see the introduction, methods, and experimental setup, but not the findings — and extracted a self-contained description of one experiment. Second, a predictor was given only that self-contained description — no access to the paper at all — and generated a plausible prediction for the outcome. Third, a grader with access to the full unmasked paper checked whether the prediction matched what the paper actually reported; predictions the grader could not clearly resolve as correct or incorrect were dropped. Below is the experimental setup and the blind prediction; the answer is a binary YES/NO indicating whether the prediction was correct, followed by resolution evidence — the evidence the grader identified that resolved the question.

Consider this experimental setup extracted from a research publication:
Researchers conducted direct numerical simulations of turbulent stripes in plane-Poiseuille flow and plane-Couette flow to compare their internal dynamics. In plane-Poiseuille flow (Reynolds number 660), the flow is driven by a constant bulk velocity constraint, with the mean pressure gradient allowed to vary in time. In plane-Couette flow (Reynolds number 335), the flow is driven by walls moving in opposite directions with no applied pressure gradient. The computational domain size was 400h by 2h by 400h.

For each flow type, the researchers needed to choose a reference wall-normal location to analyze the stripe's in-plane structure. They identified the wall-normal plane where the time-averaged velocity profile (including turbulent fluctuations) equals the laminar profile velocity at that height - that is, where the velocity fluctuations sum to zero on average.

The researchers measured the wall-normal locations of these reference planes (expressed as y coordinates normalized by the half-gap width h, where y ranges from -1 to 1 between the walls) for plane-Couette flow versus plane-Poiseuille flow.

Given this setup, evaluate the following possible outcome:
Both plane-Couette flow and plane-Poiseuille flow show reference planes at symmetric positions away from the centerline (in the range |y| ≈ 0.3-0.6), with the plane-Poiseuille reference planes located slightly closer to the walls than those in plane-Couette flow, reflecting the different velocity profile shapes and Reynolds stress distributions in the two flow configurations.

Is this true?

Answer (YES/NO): NO